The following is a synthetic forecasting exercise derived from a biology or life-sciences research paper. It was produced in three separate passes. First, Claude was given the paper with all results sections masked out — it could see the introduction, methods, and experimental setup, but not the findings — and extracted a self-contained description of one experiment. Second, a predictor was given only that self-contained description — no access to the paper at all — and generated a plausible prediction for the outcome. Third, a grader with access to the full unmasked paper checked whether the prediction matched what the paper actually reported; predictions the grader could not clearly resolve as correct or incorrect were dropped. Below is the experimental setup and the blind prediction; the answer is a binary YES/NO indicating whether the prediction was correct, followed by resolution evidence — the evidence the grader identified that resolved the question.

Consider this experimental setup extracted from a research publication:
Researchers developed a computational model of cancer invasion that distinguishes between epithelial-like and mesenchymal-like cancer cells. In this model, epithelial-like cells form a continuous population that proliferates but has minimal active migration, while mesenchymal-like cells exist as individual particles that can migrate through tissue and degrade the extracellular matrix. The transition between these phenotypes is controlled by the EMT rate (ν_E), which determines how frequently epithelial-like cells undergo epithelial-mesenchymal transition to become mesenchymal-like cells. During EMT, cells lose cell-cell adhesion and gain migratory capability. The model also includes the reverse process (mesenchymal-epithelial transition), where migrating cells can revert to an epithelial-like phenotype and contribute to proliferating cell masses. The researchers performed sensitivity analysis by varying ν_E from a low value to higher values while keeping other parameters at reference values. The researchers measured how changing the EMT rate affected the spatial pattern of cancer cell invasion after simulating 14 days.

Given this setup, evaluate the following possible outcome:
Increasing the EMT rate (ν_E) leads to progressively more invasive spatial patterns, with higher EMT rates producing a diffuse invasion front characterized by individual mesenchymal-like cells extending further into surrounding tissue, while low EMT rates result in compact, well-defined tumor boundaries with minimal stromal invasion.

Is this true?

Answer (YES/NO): NO